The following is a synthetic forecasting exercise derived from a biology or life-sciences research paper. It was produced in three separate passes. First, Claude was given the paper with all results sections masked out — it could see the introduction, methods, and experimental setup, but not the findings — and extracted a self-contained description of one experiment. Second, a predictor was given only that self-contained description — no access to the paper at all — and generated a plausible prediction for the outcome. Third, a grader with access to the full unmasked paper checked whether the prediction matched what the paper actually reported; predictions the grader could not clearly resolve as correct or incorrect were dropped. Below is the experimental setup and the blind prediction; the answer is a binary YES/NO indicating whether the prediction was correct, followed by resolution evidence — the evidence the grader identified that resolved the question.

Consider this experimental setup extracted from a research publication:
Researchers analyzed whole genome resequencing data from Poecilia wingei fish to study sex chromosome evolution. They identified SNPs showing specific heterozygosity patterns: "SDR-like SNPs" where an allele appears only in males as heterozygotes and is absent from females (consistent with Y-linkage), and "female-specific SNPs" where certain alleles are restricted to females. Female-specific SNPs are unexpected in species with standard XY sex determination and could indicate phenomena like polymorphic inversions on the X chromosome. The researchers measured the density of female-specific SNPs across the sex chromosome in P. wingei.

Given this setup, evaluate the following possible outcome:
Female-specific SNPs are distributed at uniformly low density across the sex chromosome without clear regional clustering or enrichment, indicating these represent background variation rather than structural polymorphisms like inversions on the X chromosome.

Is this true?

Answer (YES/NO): NO